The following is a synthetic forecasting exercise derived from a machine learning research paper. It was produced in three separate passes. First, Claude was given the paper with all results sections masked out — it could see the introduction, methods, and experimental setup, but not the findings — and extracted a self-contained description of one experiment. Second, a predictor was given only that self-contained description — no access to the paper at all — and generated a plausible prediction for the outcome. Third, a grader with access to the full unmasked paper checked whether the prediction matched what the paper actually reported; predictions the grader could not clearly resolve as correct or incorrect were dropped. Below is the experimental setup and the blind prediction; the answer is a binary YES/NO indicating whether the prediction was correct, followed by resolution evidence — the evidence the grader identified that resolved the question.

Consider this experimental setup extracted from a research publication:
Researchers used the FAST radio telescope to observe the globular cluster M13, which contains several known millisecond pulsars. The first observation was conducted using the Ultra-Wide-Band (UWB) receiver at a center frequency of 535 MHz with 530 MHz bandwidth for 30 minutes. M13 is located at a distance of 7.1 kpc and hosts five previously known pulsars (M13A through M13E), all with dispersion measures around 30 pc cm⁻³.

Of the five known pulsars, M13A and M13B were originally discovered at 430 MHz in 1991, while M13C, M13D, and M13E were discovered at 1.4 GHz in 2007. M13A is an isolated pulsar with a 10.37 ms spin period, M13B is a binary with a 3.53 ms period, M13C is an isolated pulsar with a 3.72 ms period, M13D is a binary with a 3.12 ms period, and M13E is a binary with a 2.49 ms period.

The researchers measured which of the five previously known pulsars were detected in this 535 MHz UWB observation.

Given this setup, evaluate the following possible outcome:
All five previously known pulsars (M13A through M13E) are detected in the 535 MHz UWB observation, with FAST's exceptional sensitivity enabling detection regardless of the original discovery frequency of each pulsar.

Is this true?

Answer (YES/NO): NO